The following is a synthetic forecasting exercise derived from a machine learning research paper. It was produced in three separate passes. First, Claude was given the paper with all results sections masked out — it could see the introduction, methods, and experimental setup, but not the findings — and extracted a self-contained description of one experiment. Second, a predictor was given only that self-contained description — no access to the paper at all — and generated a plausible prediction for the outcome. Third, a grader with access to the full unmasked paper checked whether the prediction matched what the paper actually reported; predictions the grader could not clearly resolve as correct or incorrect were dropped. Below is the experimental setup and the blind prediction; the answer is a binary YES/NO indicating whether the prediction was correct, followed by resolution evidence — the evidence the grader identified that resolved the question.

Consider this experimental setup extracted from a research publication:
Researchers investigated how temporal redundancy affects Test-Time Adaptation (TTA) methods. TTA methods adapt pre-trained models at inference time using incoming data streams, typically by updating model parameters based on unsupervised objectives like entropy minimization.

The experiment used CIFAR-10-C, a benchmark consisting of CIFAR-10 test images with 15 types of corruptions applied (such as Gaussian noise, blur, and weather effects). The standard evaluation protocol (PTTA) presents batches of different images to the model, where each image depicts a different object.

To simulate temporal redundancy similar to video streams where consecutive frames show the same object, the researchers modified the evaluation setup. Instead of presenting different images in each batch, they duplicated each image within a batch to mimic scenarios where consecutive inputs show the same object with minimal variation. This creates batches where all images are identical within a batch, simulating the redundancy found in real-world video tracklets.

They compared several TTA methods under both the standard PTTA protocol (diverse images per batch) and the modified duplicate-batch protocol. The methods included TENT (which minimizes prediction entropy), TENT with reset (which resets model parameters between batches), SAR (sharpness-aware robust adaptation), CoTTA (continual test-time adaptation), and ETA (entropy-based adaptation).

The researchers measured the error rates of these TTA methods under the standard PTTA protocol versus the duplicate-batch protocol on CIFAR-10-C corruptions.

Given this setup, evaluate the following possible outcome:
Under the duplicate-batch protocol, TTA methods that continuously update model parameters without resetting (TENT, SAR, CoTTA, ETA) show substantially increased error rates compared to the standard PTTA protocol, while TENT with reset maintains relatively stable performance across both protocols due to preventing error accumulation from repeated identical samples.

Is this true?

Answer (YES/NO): NO